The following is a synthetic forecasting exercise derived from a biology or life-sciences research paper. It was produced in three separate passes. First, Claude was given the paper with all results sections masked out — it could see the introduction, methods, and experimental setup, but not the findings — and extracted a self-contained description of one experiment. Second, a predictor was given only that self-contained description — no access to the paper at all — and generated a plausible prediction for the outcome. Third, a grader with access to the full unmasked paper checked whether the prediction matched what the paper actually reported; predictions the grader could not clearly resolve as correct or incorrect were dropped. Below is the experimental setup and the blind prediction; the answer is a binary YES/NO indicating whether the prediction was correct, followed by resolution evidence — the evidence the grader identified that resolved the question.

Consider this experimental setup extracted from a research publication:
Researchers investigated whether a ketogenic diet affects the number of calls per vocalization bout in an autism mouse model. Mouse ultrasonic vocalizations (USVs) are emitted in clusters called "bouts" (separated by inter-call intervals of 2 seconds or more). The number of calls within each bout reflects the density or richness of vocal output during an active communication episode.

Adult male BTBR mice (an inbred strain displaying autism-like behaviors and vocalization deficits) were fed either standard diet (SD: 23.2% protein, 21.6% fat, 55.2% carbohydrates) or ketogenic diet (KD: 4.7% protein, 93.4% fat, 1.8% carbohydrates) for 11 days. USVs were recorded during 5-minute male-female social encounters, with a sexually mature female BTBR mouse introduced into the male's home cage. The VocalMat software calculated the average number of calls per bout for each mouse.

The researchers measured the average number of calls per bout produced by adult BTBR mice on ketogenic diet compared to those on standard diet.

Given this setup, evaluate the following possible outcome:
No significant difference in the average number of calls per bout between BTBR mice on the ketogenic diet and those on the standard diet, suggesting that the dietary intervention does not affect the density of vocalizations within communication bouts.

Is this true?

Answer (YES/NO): YES